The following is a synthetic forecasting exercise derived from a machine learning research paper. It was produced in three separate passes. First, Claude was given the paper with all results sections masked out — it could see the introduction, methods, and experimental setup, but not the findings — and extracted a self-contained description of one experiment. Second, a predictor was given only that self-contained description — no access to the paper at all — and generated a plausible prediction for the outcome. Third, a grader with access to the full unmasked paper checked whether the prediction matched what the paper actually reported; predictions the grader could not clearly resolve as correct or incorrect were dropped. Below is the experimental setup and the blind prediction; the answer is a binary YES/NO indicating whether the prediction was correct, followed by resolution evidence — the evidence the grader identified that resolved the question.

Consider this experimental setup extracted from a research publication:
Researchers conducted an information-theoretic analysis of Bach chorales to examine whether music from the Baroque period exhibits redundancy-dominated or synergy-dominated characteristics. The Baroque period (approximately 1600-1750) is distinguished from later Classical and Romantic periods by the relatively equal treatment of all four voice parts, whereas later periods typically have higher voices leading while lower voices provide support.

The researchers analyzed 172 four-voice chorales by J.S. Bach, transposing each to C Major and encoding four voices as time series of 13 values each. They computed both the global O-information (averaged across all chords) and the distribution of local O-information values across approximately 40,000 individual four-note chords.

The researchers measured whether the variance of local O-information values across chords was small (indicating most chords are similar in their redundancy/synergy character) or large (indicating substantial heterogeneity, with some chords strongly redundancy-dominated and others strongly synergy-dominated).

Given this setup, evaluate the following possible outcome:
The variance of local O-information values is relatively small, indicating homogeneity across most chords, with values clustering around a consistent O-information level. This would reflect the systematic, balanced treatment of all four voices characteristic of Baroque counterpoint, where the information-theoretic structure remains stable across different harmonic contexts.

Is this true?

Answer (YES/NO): NO